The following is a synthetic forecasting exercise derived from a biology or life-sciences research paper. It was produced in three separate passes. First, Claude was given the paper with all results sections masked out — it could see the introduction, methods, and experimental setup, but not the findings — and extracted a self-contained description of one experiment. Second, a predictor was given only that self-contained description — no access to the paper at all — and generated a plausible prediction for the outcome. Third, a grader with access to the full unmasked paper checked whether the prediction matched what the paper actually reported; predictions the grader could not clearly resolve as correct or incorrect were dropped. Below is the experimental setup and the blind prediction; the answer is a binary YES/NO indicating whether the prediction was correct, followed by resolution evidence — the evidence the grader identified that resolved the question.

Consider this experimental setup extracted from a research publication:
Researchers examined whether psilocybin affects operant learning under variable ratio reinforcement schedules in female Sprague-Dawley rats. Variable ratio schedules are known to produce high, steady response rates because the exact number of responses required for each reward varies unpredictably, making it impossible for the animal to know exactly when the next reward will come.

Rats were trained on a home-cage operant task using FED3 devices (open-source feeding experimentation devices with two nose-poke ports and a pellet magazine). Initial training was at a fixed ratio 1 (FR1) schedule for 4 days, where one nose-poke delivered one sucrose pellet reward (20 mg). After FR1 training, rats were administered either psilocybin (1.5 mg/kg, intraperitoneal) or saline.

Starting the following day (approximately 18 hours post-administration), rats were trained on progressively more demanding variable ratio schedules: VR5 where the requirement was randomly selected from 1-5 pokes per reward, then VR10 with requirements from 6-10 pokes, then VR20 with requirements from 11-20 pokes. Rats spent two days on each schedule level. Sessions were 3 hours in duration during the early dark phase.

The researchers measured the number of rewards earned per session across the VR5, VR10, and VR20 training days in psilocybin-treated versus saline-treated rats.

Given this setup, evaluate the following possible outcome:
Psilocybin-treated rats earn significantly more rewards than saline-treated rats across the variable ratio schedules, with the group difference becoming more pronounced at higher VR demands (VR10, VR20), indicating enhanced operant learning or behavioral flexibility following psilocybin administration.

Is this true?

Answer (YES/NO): NO